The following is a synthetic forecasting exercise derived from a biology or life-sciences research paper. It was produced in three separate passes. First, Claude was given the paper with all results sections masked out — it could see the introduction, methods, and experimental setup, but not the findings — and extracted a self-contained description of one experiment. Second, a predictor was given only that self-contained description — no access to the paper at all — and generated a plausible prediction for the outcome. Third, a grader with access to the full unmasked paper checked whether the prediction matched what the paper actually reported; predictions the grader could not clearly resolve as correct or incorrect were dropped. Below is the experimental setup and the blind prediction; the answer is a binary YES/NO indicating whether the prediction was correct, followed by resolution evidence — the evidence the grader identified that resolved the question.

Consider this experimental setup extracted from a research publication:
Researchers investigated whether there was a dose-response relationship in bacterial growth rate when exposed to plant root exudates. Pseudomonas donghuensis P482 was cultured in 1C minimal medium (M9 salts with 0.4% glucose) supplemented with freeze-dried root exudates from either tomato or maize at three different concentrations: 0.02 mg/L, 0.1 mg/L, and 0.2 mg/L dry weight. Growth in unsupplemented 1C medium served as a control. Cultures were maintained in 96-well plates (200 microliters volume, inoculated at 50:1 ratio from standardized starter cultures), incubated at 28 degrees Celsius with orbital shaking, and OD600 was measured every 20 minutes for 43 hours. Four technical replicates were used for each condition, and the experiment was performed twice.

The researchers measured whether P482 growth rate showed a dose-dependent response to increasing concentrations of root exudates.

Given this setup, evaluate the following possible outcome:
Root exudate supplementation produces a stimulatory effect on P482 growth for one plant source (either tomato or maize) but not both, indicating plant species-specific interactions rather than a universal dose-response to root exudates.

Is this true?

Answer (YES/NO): NO